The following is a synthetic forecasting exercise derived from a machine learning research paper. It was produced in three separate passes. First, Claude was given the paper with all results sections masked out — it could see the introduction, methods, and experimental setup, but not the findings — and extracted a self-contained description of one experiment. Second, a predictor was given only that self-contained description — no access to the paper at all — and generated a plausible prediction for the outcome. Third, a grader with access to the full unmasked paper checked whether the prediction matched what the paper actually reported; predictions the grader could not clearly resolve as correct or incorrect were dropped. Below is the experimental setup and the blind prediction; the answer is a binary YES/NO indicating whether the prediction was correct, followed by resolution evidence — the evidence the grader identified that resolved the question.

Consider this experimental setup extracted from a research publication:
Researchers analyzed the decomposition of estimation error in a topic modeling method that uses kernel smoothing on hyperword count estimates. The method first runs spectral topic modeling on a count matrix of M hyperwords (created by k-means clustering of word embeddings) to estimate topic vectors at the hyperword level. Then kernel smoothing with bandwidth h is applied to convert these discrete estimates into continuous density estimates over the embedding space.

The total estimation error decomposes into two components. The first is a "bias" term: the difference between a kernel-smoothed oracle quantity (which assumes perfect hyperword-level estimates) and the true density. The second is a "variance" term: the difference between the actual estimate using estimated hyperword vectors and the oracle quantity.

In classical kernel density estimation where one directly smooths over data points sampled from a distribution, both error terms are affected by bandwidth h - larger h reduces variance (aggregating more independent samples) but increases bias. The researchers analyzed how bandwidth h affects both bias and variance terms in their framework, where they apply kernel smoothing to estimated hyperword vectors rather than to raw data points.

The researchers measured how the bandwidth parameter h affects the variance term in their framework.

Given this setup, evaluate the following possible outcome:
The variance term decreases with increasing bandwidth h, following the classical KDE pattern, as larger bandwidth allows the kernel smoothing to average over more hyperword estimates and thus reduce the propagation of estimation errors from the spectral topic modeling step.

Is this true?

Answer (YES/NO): NO